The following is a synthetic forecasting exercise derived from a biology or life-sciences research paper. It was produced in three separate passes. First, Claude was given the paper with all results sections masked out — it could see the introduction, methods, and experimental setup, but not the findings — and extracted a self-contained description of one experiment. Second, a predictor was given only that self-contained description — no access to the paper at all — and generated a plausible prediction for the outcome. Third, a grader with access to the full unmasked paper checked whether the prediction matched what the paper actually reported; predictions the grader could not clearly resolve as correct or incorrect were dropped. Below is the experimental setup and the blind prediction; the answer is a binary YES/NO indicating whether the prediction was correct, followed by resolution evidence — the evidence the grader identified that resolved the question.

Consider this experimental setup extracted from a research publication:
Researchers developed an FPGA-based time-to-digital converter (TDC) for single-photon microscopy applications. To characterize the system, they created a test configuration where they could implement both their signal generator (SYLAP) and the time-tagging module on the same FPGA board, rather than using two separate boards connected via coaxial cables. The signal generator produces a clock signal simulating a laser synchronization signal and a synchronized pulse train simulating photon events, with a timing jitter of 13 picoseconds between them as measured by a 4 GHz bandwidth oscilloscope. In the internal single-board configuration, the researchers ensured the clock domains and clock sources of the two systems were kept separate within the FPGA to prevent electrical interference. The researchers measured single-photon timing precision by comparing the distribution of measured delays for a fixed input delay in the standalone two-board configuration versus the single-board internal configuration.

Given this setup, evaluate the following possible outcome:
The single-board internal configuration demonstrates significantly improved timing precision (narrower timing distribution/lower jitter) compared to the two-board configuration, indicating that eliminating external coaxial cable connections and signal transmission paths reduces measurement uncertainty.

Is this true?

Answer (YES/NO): NO